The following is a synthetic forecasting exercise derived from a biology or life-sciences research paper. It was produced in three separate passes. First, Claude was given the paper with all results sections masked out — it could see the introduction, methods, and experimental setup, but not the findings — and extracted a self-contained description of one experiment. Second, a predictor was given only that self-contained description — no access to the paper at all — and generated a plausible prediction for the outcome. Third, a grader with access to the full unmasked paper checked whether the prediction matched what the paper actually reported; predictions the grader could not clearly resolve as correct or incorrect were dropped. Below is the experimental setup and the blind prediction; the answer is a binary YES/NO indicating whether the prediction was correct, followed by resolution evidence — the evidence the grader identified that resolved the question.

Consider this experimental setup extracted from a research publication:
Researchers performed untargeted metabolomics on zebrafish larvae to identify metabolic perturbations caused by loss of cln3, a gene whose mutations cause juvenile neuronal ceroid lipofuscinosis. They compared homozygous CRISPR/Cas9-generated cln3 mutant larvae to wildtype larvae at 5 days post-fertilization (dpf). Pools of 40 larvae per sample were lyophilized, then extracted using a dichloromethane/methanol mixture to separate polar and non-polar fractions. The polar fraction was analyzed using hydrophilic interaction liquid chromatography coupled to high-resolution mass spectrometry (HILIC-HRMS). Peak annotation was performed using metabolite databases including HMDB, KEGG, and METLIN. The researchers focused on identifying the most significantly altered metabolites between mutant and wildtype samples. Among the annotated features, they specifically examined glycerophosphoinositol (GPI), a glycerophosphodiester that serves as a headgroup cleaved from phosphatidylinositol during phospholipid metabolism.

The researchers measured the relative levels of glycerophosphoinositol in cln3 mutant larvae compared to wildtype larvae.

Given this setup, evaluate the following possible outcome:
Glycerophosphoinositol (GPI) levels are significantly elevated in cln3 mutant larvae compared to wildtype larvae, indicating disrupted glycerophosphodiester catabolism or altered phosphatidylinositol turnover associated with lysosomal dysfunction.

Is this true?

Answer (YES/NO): YES